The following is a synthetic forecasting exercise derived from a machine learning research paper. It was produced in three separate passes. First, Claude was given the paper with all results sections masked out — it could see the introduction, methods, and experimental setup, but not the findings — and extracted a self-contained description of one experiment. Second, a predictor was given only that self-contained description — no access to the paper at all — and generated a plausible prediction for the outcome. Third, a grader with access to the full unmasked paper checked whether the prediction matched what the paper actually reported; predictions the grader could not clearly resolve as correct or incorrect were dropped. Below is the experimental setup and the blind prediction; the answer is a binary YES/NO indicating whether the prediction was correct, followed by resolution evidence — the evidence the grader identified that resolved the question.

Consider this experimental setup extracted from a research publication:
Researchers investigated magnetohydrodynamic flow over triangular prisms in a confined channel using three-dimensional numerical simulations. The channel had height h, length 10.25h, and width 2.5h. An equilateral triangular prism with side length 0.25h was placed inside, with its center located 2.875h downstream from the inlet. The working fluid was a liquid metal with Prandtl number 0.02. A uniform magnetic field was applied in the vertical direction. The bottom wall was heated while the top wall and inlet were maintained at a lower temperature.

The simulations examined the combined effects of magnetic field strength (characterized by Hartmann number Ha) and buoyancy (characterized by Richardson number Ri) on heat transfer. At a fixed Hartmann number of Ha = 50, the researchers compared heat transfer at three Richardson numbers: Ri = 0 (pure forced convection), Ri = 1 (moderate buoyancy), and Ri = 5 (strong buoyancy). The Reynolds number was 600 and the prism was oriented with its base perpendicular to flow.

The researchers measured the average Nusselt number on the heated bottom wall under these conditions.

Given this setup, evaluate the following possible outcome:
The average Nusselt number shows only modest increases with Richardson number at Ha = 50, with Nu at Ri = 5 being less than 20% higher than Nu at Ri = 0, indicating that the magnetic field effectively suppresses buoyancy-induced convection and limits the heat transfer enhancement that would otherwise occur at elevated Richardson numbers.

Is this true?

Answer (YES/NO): NO